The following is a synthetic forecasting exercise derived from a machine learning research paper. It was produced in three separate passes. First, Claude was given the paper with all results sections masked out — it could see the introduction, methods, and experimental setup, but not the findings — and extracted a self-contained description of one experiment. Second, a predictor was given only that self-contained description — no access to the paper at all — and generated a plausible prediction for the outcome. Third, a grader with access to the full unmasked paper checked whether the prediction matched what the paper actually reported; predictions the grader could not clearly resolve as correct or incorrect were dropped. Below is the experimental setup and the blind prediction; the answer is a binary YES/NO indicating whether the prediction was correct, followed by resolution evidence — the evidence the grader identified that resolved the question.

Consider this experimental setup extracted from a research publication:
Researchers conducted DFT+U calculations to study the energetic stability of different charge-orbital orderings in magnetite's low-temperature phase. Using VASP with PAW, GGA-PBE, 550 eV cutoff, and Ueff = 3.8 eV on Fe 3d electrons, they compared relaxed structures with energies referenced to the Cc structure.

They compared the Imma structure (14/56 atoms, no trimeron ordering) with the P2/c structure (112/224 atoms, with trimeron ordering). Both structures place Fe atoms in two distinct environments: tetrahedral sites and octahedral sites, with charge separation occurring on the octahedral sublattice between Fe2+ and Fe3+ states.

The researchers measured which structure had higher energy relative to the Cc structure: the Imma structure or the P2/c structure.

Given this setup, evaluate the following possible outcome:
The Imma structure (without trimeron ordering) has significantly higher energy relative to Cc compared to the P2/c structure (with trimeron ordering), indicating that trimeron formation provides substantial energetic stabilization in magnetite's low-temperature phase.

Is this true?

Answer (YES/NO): YES